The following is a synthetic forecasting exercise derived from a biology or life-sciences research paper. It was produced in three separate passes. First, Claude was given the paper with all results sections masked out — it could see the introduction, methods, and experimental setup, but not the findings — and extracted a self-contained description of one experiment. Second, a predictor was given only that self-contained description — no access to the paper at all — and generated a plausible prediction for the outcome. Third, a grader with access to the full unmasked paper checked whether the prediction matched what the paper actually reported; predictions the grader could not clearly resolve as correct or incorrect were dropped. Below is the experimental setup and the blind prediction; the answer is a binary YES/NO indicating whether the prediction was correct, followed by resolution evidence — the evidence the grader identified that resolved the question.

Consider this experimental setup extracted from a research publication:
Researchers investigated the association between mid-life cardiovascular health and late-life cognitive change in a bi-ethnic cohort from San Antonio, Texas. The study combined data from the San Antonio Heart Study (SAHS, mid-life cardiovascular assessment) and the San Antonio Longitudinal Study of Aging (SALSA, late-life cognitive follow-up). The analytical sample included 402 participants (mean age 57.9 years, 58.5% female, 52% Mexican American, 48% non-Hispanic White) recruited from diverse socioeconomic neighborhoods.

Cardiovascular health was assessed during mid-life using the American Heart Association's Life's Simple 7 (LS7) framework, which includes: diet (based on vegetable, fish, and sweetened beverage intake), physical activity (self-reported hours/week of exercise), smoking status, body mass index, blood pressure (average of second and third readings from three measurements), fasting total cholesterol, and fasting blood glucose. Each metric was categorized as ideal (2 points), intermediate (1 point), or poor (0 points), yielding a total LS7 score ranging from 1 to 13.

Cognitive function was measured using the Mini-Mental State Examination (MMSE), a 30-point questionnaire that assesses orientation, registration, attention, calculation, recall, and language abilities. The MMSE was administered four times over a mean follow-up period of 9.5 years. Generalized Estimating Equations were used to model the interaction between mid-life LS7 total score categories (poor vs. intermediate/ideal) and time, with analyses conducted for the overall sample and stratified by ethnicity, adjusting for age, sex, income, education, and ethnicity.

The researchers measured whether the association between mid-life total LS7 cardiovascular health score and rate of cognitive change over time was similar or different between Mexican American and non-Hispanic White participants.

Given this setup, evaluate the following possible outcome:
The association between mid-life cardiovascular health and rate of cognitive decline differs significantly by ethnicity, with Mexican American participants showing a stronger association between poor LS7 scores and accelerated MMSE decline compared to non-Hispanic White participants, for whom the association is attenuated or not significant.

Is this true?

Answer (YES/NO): NO